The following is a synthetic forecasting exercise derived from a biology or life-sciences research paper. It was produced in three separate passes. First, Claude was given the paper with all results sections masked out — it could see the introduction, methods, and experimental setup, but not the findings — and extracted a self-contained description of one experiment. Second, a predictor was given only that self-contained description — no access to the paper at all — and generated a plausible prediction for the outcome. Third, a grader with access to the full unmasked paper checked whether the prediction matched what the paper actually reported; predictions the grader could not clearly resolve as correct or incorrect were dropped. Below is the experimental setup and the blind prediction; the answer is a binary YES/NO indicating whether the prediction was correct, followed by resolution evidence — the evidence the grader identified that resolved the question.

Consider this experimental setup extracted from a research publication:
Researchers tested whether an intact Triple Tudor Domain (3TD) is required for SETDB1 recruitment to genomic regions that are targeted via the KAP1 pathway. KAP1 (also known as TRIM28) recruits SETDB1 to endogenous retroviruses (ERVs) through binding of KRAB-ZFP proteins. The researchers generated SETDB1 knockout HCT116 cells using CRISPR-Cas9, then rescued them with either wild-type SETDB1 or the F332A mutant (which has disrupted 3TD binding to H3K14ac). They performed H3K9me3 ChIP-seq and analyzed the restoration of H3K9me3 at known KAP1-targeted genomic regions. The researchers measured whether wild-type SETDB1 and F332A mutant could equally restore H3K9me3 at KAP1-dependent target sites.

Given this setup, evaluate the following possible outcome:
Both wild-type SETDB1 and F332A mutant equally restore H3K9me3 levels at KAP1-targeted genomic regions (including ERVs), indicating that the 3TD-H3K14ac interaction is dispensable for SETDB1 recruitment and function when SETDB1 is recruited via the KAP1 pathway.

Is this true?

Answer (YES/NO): NO